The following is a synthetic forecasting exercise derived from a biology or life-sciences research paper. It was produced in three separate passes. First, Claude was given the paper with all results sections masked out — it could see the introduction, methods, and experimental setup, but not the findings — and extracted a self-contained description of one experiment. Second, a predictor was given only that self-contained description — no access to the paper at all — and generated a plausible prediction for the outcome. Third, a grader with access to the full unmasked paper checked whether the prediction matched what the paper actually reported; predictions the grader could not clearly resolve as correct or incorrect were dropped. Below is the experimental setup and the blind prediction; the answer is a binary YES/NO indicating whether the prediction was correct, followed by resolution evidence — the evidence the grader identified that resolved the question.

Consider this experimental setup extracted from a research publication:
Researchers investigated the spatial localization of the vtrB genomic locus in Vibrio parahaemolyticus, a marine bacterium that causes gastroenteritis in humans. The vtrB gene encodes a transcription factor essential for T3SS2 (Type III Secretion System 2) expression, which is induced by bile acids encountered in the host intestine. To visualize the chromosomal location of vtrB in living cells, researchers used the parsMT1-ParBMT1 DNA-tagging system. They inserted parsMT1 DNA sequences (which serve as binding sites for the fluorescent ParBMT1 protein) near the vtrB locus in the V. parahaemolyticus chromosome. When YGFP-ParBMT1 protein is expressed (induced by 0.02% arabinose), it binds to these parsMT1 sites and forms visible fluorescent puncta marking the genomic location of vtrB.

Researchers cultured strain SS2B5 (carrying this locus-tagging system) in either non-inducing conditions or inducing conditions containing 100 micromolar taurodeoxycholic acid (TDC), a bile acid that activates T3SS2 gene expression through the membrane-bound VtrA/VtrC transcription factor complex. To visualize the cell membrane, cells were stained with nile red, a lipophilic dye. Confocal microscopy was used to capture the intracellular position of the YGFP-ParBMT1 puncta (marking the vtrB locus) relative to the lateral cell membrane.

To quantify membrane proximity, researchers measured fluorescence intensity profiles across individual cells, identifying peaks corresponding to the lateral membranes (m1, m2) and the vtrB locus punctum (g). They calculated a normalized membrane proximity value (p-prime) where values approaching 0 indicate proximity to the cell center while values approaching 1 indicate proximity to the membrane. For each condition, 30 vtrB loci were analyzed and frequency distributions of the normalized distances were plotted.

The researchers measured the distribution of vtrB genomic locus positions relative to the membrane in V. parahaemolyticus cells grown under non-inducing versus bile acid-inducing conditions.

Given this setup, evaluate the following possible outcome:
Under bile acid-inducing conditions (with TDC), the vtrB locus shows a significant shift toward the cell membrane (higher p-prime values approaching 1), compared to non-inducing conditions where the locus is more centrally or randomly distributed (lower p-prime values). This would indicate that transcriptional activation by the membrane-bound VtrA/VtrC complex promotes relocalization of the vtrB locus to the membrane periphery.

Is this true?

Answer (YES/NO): YES